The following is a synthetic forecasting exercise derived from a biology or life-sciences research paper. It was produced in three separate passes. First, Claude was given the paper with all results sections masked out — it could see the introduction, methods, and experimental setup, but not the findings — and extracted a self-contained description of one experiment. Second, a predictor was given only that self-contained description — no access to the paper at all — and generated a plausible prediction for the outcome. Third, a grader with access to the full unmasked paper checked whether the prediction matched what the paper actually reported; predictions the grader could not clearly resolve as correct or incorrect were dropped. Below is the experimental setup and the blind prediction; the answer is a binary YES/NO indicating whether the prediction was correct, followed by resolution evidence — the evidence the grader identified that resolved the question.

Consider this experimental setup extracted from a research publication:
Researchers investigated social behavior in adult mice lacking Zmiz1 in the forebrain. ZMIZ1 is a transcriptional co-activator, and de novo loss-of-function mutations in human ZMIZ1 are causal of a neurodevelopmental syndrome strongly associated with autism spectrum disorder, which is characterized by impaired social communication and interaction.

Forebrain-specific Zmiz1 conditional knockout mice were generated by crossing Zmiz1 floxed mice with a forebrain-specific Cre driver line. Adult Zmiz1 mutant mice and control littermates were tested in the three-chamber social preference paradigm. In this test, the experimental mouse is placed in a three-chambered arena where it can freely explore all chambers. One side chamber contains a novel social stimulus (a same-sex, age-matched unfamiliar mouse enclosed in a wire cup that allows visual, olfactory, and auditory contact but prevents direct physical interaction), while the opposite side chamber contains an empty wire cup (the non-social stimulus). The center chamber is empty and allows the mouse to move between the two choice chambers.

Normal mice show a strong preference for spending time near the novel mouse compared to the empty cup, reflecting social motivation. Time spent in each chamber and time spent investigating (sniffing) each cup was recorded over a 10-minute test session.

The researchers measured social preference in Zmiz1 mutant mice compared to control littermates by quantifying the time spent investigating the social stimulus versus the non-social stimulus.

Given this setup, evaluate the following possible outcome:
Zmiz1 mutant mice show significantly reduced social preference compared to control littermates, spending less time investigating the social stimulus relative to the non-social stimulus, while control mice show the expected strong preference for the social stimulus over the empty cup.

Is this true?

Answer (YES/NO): NO